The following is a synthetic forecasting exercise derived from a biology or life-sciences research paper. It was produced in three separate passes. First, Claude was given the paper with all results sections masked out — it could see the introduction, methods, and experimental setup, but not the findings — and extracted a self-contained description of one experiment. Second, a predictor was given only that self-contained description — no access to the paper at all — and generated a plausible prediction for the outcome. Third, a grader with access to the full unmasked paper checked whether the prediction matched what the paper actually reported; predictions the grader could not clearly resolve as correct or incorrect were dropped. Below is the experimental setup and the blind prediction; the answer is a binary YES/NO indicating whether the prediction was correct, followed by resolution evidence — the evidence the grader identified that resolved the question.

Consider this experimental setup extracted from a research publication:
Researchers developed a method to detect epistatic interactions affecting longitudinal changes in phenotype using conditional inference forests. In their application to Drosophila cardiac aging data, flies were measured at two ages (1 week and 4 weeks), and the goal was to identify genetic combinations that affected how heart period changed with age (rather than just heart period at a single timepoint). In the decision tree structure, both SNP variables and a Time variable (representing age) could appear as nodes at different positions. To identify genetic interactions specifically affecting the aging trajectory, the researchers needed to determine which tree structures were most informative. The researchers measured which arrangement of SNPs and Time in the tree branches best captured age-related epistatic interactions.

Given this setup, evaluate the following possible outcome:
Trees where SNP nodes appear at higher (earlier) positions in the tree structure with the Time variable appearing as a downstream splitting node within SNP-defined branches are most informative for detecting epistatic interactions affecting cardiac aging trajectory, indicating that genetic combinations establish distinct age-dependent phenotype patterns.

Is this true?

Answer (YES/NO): YES